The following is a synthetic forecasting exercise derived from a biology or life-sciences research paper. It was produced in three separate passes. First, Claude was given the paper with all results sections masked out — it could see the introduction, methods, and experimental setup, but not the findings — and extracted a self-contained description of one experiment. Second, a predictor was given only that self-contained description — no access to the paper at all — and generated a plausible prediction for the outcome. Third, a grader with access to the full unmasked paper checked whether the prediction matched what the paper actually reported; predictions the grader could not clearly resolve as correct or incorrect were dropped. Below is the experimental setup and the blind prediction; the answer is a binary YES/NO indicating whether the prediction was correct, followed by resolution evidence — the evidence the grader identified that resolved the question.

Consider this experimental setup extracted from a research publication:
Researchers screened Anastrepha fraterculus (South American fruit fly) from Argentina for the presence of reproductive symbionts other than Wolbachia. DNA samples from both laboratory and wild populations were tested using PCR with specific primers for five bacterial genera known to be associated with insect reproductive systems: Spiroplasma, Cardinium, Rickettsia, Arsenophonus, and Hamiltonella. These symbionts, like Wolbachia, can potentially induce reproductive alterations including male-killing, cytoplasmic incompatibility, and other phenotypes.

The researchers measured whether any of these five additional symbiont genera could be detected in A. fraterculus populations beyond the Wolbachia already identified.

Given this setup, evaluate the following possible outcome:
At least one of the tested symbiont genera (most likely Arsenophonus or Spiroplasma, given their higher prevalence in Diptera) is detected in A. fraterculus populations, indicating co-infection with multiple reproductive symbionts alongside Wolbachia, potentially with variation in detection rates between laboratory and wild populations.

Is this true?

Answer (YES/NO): NO